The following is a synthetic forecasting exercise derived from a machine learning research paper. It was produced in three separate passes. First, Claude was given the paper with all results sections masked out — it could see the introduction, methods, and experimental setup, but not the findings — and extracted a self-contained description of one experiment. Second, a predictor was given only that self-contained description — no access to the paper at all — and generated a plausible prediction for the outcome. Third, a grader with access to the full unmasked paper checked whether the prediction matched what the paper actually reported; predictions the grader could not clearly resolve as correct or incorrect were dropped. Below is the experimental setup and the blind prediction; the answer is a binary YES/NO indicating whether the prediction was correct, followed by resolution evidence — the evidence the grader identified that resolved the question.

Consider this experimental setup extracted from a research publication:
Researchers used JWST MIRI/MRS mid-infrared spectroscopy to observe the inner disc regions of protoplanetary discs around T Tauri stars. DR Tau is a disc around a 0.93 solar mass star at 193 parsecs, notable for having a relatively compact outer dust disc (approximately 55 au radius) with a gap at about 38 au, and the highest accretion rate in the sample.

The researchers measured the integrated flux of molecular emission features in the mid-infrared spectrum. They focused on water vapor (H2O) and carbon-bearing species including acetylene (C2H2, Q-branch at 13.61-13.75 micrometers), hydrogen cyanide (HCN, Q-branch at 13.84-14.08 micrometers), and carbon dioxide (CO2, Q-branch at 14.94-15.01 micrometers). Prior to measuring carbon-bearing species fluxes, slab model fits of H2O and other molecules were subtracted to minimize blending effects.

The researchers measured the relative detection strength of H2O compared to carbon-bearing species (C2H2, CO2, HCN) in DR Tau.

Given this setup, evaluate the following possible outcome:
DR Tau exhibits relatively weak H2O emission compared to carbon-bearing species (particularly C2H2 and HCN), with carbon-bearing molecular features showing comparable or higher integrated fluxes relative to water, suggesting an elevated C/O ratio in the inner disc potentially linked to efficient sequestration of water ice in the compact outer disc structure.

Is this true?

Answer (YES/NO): NO